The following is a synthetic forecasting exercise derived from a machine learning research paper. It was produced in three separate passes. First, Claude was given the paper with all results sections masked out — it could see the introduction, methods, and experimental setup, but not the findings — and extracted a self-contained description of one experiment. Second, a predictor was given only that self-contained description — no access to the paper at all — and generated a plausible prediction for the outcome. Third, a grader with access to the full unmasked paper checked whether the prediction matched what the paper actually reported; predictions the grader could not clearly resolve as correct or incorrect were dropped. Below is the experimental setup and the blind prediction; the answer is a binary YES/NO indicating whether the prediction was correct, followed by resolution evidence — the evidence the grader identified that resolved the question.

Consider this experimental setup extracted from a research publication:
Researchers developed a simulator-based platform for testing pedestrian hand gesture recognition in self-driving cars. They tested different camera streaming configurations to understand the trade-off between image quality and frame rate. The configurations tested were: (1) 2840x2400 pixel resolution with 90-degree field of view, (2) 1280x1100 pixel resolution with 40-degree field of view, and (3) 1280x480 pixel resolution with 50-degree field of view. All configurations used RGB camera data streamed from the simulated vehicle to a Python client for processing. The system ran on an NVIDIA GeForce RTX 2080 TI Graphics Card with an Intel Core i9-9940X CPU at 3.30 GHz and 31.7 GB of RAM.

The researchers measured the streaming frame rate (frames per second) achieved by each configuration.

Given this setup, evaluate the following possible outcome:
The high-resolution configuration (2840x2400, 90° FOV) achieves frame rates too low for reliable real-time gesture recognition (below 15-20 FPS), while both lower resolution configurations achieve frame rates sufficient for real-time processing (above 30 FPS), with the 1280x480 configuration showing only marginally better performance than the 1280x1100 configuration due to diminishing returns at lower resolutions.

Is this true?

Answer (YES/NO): NO